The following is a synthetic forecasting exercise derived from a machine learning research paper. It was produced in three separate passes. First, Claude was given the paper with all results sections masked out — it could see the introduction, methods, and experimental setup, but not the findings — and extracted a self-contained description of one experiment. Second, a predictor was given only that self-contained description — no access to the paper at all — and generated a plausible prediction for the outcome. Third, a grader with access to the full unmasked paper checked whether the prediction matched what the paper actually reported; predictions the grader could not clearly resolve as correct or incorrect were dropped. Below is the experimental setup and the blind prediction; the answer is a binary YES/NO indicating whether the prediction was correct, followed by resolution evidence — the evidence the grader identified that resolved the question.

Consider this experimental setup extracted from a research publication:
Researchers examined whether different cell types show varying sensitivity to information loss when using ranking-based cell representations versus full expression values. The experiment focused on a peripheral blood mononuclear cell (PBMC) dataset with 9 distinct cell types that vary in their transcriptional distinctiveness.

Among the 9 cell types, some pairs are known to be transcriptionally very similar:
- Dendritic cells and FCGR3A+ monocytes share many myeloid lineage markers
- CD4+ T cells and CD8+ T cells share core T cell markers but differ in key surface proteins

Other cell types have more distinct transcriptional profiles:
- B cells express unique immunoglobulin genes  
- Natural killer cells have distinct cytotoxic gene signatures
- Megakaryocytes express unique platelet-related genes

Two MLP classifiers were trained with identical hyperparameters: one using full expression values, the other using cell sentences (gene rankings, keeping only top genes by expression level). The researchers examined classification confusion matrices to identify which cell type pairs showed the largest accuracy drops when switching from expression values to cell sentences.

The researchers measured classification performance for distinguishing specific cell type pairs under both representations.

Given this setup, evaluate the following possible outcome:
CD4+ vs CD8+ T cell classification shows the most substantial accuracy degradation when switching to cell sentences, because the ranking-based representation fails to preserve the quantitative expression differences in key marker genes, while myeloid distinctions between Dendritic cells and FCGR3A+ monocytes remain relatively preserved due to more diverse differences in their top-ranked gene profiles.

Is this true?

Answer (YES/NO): NO